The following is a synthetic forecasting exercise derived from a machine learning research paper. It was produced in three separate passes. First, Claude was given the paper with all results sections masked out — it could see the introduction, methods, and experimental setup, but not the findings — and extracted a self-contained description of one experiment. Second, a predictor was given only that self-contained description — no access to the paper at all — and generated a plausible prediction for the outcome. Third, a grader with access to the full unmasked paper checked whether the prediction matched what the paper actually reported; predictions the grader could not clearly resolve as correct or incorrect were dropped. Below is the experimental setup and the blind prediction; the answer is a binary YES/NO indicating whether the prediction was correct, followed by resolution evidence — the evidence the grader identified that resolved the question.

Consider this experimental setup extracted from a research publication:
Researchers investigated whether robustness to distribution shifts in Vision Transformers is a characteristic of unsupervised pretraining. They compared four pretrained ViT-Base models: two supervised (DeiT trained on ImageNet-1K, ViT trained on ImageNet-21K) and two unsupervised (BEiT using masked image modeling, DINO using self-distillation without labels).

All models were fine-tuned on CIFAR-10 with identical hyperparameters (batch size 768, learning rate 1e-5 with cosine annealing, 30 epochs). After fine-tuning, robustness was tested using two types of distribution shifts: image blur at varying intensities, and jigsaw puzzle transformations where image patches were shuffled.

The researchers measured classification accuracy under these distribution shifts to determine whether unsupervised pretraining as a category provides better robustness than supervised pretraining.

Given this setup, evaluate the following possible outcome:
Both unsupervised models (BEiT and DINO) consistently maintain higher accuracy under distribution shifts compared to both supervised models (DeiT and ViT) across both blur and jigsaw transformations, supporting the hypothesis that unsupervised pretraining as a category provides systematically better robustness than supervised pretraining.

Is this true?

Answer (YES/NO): NO